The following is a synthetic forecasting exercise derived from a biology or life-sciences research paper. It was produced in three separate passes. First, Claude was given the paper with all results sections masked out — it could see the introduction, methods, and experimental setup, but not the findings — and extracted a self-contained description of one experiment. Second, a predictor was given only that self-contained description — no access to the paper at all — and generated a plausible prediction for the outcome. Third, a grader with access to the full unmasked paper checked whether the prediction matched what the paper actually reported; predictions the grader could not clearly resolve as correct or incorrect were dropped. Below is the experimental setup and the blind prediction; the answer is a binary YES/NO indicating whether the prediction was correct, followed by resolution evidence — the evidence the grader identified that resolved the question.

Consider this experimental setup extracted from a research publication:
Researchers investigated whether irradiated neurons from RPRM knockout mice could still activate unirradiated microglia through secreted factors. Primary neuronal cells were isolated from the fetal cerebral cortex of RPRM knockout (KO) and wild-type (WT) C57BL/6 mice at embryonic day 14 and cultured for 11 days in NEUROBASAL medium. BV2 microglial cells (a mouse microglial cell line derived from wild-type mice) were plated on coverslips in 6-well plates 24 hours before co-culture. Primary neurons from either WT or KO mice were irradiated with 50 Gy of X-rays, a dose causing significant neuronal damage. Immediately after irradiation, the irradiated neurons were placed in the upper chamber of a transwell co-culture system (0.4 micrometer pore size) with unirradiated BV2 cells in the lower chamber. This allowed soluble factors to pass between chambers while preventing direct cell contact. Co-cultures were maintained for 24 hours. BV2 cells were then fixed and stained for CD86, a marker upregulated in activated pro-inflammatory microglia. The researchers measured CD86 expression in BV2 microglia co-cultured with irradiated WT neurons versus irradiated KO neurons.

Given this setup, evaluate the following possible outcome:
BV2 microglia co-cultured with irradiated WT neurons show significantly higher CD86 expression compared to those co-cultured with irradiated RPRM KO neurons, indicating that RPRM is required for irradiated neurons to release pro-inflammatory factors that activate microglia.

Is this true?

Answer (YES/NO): YES